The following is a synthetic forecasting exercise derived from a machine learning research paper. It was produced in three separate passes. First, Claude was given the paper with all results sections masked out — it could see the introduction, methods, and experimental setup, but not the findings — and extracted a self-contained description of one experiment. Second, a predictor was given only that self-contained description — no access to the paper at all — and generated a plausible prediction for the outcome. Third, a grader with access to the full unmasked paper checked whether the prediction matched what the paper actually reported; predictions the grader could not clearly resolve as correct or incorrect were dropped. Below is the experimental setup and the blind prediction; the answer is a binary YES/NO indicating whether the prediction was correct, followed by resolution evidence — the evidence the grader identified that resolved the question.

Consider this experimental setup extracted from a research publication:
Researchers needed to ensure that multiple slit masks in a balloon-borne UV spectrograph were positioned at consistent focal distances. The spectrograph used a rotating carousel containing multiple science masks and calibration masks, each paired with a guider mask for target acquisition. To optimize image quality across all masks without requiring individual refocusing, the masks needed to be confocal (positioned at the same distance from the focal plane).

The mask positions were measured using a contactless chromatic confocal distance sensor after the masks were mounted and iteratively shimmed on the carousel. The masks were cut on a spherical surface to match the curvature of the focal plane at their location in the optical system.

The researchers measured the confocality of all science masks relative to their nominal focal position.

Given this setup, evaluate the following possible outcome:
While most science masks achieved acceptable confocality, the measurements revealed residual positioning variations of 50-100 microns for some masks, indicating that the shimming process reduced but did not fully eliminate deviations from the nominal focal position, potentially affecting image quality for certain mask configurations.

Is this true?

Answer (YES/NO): NO